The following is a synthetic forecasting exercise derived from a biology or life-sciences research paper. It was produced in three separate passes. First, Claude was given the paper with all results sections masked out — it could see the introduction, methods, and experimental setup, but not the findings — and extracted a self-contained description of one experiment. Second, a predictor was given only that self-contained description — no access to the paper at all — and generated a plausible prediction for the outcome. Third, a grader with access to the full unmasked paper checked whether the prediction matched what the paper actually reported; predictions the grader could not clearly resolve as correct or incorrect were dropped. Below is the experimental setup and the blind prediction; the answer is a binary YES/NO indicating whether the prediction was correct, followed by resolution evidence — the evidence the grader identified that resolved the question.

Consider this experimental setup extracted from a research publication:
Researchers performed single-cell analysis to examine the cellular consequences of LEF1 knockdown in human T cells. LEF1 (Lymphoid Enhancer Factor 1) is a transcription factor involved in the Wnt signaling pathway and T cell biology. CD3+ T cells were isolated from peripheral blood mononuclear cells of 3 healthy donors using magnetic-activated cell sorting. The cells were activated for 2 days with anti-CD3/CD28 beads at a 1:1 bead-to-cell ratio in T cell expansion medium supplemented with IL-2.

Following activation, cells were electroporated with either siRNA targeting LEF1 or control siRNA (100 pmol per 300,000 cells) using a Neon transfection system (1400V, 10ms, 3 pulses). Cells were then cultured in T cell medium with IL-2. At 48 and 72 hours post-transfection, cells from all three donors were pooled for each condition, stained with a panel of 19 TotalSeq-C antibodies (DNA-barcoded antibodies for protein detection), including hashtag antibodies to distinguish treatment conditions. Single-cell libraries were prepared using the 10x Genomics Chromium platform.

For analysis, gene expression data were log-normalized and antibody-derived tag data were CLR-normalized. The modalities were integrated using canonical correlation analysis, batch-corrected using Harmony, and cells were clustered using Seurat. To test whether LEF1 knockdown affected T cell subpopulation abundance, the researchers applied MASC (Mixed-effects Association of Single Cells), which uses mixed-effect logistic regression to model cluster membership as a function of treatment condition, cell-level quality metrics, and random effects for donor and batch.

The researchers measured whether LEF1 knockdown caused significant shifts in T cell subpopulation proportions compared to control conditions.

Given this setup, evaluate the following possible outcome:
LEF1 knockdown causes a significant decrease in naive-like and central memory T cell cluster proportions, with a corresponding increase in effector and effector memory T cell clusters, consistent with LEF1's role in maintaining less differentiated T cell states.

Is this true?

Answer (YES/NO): NO